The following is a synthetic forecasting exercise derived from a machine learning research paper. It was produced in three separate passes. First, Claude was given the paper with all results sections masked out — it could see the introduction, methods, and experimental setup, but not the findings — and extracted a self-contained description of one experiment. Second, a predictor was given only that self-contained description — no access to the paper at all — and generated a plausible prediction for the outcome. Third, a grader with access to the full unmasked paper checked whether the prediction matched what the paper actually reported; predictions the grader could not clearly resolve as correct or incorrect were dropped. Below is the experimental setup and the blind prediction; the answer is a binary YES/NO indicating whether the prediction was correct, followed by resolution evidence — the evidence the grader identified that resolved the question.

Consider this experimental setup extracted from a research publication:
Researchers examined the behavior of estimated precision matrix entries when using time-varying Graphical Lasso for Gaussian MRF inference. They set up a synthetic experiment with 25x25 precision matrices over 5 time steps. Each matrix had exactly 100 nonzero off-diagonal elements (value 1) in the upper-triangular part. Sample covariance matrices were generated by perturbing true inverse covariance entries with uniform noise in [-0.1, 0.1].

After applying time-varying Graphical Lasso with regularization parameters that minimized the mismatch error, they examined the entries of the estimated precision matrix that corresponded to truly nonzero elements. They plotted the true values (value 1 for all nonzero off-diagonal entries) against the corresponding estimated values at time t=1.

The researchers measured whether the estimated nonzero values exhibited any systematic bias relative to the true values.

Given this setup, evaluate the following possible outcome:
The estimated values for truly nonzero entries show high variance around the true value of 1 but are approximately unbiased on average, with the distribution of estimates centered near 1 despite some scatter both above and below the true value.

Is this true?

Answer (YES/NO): NO